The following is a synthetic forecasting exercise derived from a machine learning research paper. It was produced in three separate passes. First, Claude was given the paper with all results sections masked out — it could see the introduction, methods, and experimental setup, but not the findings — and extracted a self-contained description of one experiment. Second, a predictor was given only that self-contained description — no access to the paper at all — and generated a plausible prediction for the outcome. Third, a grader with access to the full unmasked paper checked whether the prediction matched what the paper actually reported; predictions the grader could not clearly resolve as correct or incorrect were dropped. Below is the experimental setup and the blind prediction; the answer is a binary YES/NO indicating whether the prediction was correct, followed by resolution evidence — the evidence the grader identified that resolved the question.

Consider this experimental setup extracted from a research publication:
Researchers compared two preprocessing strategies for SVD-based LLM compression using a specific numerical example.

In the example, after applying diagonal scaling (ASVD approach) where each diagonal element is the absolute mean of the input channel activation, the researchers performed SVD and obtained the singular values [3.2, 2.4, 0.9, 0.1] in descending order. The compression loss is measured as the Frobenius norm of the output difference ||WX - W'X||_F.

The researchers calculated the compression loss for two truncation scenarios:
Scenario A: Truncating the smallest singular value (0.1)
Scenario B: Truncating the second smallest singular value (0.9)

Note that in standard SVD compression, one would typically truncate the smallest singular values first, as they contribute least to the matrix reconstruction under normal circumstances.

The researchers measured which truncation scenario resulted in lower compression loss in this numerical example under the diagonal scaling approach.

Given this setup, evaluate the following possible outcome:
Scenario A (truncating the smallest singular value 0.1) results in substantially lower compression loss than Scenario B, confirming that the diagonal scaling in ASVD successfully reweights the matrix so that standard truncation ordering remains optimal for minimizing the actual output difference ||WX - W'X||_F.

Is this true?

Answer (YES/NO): NO